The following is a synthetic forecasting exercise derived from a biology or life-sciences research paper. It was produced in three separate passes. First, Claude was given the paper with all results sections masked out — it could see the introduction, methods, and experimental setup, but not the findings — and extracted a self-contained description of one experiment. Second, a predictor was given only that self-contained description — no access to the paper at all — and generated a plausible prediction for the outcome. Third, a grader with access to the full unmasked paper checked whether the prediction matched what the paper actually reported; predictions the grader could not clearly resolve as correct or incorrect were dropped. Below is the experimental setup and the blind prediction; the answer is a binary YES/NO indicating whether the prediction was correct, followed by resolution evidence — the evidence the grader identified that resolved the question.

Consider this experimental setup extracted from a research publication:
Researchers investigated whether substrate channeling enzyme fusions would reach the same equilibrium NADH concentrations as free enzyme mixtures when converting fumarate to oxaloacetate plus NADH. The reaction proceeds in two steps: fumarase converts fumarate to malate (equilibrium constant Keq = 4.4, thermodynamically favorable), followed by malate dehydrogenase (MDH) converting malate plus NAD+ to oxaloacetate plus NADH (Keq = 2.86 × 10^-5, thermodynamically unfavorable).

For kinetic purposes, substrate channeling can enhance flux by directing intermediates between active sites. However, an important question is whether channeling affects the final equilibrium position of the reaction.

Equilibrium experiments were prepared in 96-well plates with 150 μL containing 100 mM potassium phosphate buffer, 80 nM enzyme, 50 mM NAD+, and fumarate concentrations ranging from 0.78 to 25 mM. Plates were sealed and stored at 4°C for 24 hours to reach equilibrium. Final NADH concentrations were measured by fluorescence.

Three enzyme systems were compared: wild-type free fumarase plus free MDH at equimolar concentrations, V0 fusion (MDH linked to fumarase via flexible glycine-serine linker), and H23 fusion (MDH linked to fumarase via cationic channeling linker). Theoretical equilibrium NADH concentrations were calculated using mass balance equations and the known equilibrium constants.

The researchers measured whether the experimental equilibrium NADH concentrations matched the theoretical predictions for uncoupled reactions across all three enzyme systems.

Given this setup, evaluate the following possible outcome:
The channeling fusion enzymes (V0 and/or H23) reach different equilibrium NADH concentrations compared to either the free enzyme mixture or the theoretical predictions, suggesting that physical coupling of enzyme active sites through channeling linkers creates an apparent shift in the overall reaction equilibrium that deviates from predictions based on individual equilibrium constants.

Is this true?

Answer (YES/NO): YES